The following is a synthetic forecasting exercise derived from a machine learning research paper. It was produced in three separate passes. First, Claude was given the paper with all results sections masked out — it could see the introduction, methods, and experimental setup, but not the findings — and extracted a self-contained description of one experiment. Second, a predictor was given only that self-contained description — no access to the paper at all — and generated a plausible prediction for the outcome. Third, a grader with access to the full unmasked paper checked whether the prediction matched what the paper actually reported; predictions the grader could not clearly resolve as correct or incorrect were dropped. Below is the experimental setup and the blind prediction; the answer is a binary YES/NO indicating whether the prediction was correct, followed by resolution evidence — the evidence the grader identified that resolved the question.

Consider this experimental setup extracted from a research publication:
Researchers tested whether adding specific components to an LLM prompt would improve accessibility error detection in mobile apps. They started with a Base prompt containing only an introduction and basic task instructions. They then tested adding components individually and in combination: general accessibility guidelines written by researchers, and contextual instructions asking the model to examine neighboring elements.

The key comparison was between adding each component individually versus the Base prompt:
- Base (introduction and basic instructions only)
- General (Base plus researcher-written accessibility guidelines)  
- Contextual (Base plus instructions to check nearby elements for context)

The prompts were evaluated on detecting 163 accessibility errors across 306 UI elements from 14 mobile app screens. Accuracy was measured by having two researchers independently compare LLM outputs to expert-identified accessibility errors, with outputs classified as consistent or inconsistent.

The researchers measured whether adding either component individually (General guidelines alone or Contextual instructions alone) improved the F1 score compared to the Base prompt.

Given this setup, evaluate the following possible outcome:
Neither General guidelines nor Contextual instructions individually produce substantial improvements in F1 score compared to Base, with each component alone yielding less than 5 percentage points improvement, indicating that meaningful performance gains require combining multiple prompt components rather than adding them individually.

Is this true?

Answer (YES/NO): NO